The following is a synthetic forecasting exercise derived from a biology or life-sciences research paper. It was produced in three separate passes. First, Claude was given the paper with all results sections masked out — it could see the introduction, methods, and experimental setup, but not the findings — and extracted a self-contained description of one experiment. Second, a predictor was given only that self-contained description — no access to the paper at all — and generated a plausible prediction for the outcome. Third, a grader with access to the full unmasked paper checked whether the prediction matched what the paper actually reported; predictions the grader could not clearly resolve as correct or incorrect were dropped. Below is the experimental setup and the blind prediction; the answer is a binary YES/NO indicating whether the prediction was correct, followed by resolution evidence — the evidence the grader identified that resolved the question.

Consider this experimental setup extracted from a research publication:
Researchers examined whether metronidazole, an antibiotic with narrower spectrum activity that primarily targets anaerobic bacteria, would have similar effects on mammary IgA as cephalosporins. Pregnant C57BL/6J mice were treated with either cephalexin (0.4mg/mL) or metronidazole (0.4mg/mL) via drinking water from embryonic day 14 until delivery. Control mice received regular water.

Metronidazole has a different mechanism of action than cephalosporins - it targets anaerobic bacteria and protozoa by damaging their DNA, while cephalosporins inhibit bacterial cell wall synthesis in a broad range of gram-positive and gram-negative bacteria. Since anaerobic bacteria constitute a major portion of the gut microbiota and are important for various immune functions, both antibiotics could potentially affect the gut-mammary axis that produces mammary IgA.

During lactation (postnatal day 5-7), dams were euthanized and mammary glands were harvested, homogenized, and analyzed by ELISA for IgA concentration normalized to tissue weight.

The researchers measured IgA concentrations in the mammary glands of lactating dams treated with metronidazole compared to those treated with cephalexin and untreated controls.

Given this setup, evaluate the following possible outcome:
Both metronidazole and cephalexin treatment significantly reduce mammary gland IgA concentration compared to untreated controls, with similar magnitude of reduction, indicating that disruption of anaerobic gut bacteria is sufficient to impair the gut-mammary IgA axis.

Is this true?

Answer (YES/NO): NO